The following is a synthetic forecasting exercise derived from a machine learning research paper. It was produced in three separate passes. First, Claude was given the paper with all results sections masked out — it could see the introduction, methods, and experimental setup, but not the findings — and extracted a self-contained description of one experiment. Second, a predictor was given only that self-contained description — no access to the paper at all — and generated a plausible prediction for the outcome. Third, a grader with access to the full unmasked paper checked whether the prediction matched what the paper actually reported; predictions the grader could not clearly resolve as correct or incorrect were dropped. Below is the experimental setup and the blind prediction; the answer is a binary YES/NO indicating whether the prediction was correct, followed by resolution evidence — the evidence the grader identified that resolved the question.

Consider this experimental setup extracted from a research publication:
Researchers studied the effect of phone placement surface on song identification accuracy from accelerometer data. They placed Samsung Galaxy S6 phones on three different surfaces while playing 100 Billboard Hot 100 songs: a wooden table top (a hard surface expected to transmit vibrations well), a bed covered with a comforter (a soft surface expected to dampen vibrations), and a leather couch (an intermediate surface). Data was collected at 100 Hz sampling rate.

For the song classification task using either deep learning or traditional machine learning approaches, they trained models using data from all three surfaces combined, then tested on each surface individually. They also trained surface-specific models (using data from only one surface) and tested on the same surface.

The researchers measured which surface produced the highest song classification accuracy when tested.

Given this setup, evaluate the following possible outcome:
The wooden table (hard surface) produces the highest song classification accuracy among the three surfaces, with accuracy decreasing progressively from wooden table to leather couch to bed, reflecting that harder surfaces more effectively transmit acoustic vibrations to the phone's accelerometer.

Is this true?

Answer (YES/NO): NO